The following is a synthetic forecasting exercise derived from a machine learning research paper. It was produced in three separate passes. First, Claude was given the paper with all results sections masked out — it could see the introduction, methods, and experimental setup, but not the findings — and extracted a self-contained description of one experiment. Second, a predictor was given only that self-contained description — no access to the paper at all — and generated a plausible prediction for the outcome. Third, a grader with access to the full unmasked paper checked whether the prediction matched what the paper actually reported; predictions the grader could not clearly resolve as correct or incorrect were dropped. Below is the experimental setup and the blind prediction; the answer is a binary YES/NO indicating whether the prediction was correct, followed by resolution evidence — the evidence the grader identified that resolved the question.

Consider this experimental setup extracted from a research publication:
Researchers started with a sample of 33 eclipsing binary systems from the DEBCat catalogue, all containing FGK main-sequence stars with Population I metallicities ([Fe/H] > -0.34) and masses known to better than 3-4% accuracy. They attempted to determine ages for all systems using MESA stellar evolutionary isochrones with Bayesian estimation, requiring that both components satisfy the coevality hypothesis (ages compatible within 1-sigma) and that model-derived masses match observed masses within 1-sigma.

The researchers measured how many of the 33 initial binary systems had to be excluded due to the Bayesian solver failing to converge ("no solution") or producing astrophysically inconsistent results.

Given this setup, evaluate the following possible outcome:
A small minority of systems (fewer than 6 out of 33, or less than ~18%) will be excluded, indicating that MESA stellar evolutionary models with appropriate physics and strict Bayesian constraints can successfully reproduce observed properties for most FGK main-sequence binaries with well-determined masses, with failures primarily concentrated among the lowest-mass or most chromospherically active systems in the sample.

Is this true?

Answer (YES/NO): YES